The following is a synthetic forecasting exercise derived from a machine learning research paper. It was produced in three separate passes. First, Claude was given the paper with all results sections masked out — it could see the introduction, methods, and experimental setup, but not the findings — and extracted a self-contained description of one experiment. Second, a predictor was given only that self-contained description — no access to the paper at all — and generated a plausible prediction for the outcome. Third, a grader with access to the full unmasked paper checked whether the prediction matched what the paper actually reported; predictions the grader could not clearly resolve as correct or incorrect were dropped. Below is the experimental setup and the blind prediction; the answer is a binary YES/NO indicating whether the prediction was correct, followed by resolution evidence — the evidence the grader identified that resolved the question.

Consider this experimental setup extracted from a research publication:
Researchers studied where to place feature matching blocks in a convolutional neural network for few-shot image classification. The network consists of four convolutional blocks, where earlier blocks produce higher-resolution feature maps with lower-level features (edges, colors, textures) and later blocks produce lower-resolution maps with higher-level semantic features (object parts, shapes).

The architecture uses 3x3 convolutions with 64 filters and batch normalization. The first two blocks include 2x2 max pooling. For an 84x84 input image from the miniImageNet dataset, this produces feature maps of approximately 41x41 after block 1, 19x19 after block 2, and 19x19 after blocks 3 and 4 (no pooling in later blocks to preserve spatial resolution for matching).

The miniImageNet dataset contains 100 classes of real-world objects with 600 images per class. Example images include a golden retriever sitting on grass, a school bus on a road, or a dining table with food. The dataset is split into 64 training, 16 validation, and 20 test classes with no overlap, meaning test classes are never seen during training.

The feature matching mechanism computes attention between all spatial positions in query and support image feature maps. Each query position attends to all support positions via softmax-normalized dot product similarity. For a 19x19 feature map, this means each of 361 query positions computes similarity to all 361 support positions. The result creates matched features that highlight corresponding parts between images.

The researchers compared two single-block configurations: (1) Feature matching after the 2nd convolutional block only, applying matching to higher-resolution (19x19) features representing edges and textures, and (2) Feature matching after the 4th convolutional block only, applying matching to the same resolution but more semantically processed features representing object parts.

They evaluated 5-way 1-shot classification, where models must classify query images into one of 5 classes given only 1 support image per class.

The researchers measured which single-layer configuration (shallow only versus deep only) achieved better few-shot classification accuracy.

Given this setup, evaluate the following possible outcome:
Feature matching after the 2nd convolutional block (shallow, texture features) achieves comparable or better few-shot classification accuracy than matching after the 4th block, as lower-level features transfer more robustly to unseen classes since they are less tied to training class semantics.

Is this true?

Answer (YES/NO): NO